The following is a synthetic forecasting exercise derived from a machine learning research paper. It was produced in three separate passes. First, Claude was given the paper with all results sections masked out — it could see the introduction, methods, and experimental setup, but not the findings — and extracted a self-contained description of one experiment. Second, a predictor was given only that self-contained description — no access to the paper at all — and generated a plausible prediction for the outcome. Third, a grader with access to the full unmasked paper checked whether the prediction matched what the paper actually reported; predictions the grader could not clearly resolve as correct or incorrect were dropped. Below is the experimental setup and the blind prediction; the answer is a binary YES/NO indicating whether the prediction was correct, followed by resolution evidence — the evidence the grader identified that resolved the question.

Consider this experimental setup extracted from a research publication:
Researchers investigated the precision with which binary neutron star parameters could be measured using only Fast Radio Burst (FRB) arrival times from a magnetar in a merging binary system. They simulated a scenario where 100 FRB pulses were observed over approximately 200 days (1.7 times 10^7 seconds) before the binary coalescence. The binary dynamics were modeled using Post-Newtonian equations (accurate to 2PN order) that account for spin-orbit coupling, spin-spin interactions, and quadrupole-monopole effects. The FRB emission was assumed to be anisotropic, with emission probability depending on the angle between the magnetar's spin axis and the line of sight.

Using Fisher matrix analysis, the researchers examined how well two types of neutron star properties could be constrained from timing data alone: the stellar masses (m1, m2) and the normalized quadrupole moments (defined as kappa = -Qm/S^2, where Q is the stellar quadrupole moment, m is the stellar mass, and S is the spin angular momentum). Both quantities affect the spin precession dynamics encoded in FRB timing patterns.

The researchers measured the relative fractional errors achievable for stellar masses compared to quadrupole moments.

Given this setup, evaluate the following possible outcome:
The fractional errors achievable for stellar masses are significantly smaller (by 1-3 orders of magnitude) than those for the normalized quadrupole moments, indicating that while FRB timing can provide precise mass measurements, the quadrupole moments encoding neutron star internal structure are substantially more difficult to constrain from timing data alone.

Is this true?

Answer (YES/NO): NO